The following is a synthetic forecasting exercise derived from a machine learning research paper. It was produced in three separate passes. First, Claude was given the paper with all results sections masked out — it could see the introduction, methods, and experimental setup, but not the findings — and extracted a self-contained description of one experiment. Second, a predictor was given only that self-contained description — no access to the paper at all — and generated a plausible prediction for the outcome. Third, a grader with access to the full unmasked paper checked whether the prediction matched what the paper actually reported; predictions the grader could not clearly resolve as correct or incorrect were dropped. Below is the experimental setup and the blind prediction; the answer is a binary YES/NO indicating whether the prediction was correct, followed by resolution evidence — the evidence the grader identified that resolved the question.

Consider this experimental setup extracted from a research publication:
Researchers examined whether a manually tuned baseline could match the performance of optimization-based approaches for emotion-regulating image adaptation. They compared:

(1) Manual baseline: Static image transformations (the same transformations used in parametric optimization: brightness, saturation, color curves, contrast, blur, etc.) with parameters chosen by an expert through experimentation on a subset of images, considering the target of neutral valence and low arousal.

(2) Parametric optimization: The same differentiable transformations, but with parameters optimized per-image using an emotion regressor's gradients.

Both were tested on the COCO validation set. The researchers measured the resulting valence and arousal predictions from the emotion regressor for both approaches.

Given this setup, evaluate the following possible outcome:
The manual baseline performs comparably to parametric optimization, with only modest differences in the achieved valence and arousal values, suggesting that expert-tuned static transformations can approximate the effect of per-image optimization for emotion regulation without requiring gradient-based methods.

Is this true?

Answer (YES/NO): NO